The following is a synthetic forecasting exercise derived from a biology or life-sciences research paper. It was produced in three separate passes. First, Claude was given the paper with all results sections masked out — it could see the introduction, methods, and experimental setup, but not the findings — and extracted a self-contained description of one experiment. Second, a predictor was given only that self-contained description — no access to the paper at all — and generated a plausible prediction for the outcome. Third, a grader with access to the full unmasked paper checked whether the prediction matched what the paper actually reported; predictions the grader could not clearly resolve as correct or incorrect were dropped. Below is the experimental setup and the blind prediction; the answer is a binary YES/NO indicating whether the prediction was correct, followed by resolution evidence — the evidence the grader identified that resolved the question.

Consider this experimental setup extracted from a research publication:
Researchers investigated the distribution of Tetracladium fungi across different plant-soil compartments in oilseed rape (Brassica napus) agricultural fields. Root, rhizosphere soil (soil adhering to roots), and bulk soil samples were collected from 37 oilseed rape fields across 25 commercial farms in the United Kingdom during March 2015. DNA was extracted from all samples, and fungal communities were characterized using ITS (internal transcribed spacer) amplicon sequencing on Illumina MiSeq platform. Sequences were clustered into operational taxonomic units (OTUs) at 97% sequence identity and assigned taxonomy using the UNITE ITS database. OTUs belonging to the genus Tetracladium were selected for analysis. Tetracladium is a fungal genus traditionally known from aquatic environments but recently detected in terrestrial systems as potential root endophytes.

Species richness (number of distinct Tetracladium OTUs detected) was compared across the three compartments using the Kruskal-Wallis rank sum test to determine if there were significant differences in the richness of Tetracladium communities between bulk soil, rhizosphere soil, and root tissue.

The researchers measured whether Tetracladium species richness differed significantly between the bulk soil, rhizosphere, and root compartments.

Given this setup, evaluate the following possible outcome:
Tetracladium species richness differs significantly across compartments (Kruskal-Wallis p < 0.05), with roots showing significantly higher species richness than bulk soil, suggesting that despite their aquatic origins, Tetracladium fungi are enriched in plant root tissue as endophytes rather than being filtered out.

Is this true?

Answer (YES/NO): NO